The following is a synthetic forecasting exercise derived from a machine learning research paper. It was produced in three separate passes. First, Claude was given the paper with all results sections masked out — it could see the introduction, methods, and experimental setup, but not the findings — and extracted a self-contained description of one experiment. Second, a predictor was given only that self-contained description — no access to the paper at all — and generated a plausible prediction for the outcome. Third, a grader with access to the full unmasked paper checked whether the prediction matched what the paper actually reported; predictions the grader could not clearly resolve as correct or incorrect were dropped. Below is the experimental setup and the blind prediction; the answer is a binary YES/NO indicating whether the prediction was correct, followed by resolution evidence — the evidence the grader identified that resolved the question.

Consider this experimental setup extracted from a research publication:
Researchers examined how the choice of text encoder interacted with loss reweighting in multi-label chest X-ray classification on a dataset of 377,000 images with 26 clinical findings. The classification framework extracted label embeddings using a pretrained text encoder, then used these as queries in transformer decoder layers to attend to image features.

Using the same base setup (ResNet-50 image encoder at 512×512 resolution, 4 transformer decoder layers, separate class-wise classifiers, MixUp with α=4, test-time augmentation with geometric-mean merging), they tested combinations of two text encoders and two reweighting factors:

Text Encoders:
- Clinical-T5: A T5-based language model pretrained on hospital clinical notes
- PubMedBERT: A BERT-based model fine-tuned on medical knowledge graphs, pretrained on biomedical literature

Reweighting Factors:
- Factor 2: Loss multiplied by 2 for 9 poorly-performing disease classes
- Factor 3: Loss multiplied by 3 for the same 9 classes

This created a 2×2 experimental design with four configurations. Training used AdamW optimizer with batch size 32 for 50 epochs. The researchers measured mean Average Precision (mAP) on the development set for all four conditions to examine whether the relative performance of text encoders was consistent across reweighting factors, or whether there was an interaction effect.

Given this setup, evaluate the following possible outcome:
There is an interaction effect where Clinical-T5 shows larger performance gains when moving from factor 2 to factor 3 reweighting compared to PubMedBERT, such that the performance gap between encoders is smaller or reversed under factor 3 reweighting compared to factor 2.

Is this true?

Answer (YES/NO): YES